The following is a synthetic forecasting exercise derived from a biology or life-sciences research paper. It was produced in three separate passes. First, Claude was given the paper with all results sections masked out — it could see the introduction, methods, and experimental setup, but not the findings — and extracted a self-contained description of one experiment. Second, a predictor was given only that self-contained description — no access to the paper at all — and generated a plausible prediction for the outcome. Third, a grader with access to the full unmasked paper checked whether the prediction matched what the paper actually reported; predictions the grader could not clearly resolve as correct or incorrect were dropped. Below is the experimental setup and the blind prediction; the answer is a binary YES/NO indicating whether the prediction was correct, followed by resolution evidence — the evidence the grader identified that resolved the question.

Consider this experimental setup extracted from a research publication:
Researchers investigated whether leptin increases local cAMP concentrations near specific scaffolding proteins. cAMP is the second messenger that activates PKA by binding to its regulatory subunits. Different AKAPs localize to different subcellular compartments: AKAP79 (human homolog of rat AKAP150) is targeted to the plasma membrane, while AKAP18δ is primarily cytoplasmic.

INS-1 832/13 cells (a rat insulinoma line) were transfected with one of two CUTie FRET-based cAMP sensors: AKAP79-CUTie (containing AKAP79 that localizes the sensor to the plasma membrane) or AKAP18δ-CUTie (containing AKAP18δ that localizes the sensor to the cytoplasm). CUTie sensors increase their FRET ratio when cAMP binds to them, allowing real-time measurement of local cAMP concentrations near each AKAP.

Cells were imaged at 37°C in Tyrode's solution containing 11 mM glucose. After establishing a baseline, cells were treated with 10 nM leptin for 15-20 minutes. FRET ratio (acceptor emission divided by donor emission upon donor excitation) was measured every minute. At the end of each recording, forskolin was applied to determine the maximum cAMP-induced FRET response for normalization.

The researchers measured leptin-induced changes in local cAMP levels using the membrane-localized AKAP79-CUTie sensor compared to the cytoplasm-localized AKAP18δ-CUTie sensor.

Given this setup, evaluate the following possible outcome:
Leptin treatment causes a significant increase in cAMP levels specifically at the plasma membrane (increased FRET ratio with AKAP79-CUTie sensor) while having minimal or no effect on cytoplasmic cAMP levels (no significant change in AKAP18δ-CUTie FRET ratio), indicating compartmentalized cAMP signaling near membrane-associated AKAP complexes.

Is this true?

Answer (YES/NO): YES